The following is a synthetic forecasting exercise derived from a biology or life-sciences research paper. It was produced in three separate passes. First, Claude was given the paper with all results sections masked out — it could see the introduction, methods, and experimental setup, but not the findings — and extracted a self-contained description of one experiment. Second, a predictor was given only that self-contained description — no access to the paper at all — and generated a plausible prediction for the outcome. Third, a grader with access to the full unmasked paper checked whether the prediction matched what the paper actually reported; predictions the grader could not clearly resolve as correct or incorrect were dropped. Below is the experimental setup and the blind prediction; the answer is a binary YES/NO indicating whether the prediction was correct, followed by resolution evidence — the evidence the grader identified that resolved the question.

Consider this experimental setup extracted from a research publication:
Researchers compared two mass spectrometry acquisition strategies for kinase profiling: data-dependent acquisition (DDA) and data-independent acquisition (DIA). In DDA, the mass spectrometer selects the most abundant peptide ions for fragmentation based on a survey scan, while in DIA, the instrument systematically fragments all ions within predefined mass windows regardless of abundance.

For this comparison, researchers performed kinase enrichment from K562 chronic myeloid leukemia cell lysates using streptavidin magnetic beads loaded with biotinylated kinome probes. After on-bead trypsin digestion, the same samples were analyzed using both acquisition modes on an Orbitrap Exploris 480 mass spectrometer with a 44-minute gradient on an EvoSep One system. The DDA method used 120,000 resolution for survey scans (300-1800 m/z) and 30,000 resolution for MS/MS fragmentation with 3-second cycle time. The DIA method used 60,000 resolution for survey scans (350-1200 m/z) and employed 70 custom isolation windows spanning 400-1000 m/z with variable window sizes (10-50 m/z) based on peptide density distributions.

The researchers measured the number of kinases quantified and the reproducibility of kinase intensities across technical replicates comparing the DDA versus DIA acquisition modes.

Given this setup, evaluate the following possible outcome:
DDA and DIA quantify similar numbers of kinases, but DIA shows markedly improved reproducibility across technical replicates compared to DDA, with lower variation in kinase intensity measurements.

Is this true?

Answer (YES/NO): NO